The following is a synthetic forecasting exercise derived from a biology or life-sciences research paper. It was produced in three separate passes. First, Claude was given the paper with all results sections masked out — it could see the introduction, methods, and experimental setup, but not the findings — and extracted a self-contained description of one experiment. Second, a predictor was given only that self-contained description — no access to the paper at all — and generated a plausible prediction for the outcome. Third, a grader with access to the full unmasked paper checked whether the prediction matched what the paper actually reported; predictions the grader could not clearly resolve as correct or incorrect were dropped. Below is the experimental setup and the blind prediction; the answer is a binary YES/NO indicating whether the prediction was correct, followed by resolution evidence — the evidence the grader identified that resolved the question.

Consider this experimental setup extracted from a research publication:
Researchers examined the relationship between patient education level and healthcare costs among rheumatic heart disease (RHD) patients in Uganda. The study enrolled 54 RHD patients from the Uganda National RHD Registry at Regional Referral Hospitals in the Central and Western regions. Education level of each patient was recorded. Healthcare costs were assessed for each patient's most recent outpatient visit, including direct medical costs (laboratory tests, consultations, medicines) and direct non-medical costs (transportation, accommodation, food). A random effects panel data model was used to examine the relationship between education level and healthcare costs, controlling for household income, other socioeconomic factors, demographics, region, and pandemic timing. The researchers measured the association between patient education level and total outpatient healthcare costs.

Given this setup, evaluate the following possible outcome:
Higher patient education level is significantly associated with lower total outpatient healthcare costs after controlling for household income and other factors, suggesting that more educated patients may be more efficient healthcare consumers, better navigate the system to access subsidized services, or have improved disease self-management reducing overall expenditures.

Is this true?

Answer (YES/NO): NO